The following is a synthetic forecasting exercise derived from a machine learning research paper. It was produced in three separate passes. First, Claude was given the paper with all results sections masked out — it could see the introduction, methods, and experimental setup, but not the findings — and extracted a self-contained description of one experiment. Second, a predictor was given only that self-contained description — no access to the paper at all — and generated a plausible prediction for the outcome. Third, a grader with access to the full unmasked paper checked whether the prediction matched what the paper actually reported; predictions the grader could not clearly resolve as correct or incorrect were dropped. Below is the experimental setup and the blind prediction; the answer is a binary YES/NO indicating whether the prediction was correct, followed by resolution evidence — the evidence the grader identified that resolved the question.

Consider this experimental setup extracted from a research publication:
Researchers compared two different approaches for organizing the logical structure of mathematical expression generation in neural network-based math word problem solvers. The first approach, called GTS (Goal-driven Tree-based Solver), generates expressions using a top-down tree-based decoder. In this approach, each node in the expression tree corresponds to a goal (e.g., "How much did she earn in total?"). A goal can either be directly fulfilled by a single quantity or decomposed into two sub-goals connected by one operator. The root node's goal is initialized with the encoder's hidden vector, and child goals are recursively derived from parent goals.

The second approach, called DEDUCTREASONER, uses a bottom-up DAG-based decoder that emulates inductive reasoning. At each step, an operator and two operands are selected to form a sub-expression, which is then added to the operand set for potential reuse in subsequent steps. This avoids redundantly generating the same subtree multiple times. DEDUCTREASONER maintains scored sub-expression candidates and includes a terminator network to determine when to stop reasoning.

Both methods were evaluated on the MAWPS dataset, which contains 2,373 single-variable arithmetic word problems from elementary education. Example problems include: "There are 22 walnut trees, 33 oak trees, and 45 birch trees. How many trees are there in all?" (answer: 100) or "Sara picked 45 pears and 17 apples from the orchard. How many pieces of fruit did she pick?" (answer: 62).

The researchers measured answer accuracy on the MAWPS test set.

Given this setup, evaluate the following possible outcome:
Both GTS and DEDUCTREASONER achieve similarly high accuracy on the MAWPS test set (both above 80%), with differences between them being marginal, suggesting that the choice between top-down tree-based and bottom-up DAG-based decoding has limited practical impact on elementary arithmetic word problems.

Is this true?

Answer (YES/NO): NO